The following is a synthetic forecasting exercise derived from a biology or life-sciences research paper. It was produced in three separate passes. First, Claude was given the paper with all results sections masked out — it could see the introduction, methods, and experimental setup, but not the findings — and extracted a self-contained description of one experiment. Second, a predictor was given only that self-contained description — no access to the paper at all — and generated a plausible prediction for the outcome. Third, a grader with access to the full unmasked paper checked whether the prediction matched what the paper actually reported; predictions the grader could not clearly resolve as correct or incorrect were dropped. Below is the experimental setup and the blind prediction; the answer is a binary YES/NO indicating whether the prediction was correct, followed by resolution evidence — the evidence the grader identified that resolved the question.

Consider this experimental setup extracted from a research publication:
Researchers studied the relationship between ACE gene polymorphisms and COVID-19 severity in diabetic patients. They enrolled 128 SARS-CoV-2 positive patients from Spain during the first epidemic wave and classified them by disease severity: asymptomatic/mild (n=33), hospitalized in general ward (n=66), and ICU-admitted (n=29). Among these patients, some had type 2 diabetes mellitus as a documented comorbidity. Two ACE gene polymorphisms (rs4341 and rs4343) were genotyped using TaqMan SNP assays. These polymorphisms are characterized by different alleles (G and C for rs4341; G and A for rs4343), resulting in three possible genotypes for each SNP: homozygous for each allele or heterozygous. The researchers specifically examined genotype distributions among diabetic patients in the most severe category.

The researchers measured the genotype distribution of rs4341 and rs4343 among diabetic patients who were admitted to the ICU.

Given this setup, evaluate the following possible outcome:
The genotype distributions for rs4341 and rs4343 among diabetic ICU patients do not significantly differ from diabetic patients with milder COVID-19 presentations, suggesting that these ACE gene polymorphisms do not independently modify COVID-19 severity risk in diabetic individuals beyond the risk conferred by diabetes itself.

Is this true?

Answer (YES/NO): NO